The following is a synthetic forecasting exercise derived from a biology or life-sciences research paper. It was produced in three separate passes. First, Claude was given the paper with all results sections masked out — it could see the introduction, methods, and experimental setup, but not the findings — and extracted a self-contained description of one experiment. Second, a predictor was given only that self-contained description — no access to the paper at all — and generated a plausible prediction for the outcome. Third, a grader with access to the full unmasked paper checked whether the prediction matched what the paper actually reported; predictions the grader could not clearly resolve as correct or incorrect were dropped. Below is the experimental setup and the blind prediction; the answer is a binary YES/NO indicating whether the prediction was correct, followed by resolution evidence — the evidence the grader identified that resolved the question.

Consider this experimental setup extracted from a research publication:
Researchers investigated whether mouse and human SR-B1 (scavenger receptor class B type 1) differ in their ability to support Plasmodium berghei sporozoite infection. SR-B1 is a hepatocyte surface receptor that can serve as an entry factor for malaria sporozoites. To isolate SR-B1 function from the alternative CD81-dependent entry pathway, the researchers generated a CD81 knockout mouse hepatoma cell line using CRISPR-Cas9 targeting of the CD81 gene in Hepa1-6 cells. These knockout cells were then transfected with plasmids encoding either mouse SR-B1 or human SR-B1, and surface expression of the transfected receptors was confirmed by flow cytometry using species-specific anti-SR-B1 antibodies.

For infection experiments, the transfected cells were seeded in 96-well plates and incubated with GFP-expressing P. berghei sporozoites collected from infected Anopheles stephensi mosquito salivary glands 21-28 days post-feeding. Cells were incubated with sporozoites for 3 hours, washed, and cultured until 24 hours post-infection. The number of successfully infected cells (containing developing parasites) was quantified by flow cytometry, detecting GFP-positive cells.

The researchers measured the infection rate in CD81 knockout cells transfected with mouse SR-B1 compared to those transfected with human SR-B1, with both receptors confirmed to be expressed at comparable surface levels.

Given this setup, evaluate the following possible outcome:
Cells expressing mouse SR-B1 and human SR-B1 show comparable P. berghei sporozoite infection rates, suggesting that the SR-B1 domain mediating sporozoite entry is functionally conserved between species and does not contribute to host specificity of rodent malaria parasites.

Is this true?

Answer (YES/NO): NO